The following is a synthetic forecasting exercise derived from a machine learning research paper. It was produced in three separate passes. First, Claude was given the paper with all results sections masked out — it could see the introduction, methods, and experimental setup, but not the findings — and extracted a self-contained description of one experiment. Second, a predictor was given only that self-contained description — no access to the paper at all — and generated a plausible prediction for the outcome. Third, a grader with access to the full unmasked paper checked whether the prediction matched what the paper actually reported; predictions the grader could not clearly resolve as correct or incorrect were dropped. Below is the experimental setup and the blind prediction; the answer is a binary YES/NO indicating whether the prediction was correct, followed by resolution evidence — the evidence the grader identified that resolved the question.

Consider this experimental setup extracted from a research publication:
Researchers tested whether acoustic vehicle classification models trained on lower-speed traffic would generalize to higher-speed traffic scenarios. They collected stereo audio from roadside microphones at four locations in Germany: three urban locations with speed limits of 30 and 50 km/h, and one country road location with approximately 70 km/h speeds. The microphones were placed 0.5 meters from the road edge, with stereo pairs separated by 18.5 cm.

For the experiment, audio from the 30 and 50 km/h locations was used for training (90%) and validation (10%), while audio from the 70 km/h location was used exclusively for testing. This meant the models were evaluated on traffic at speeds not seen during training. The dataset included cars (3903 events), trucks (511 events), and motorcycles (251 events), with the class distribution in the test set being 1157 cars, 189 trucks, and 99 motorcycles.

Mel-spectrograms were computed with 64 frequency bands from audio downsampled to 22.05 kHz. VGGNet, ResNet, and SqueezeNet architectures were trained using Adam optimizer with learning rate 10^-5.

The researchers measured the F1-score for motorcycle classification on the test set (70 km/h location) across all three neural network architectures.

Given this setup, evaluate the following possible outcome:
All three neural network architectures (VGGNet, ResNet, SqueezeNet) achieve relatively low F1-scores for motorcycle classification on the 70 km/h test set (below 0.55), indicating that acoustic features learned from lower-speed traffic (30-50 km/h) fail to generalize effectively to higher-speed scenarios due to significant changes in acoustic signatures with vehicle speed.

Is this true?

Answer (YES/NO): NO